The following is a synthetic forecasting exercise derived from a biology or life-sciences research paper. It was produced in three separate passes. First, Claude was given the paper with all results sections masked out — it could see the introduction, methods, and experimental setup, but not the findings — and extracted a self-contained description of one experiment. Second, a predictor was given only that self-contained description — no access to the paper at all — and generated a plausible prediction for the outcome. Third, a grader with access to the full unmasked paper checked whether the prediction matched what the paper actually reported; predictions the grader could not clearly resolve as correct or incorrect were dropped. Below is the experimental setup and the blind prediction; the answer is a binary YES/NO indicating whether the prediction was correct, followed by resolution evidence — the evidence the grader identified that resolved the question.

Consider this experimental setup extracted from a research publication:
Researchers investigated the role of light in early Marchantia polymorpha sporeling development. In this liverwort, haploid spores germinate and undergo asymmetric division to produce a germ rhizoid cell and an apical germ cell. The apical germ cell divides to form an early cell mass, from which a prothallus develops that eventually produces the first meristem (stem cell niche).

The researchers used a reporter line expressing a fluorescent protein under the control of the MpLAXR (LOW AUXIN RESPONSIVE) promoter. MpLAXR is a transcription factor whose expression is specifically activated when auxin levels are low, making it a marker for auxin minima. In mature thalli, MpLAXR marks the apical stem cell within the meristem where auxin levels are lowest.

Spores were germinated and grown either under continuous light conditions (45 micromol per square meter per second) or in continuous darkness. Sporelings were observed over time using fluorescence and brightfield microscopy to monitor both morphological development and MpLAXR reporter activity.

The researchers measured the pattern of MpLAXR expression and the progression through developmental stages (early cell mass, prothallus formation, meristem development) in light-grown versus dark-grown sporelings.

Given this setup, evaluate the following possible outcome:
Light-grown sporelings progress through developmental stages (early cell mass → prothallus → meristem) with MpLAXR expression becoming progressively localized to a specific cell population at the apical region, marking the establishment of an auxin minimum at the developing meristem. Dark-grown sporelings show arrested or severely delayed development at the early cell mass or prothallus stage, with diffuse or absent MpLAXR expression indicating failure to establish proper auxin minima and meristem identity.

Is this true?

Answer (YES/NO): YES